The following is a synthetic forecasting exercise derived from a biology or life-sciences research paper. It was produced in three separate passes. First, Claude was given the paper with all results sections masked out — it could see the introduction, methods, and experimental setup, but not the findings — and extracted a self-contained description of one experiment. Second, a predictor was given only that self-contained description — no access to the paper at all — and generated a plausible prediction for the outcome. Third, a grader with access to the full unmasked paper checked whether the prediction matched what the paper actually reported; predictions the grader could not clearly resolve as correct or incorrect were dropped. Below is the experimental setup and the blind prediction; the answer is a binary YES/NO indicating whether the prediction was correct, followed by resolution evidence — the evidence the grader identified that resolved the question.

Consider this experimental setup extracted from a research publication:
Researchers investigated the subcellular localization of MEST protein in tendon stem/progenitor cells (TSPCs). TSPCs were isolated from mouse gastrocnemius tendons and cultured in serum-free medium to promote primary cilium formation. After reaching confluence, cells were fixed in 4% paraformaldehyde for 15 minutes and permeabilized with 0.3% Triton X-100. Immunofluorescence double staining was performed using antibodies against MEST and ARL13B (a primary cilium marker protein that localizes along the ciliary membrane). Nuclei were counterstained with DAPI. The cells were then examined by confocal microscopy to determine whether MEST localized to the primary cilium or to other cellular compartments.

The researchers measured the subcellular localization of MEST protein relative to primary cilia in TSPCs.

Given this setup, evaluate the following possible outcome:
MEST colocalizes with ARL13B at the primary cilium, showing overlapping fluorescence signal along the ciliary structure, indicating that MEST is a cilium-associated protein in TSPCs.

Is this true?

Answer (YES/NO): NO